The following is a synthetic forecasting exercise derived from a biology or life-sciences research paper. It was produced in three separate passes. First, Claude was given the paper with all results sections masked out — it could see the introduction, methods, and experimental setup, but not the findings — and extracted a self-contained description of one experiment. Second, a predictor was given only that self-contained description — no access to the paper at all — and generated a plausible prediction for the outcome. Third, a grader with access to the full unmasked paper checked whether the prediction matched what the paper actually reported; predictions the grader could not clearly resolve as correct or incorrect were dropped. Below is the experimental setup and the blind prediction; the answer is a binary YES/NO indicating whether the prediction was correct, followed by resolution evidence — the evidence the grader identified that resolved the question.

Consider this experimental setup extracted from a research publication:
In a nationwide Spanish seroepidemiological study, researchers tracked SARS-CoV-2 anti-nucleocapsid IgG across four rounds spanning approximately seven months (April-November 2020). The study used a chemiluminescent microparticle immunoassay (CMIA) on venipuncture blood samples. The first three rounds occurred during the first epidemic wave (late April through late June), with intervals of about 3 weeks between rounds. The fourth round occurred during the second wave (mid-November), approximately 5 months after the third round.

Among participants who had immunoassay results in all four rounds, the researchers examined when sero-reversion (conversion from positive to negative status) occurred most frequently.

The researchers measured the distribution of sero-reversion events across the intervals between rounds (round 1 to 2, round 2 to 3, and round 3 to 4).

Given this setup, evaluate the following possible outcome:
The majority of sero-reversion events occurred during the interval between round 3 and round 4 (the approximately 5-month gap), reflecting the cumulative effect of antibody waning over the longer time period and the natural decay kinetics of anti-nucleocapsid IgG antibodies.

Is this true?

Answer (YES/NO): YES